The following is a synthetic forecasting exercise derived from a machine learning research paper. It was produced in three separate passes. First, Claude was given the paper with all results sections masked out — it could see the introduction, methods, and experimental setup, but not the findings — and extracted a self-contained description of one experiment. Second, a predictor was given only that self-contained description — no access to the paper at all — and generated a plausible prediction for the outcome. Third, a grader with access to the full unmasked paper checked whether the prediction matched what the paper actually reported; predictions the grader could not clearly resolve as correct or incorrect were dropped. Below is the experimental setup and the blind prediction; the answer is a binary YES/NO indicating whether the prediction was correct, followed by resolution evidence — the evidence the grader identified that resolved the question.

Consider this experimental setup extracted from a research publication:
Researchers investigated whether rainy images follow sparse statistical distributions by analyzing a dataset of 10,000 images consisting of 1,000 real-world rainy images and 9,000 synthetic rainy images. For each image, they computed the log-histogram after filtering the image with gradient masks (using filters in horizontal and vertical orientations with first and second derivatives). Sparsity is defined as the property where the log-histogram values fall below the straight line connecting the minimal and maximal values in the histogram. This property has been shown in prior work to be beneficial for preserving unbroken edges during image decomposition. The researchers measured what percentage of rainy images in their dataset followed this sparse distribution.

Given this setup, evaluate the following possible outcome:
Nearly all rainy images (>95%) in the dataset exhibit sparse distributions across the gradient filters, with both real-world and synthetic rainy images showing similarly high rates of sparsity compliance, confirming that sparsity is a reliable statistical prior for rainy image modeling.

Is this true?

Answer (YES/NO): NO